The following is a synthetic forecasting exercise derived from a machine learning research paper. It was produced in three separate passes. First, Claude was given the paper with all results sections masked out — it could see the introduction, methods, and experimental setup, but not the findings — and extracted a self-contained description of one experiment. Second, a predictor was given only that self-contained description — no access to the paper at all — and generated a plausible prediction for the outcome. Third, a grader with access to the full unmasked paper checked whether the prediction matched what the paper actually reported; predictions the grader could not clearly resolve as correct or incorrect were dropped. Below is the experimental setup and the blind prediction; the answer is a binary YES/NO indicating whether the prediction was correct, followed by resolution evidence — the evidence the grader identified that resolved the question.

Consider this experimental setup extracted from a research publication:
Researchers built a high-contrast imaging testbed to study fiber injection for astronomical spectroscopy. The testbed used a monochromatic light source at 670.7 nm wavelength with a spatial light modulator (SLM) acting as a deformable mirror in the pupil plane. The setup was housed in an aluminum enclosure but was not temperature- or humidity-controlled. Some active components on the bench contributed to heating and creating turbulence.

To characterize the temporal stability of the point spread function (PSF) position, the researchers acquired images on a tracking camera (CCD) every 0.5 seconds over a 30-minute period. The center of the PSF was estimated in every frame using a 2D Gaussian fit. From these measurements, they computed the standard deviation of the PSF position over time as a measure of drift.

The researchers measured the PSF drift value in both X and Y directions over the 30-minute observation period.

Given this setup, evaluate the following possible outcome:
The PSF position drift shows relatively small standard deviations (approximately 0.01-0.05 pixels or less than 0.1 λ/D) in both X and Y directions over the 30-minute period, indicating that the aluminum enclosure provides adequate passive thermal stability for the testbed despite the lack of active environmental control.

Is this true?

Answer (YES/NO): YES